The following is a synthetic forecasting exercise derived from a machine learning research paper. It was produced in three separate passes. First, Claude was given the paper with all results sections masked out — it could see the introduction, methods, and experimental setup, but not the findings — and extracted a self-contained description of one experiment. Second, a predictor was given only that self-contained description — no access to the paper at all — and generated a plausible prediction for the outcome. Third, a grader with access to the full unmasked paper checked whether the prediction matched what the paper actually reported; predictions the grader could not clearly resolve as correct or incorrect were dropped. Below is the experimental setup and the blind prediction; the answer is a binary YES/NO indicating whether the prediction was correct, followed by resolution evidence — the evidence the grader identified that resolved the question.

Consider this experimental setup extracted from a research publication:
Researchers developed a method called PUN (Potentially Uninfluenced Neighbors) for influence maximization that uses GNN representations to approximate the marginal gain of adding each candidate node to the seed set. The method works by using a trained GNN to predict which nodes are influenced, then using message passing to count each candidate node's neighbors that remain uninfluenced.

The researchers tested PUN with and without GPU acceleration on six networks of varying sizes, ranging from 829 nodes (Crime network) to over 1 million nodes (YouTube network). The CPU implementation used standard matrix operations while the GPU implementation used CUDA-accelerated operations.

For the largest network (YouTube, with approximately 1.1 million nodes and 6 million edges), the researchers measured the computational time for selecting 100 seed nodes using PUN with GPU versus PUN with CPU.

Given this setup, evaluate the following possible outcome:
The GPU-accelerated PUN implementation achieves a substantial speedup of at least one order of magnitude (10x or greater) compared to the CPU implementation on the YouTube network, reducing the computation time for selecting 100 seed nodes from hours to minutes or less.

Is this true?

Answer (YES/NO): NO